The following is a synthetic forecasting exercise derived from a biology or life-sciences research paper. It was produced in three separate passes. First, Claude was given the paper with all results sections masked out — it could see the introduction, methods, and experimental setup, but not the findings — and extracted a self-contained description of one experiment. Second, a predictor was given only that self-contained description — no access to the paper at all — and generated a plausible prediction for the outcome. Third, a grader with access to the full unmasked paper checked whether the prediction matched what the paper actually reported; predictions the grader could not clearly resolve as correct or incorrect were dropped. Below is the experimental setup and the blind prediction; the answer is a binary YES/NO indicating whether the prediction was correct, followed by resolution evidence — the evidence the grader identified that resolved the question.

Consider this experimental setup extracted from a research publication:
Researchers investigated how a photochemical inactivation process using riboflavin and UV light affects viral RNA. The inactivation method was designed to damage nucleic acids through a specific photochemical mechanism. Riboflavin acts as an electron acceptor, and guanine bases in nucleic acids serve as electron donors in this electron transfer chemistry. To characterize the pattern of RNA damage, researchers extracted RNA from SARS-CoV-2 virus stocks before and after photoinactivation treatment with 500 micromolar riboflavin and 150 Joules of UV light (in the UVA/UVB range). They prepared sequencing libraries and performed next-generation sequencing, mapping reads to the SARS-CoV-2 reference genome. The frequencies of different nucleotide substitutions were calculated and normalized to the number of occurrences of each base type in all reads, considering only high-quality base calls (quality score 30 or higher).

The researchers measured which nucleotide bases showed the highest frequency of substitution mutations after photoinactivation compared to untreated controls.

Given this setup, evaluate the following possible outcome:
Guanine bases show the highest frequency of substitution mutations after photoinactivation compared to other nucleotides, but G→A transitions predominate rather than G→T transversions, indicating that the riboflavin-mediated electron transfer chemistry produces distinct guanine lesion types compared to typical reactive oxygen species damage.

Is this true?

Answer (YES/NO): NO